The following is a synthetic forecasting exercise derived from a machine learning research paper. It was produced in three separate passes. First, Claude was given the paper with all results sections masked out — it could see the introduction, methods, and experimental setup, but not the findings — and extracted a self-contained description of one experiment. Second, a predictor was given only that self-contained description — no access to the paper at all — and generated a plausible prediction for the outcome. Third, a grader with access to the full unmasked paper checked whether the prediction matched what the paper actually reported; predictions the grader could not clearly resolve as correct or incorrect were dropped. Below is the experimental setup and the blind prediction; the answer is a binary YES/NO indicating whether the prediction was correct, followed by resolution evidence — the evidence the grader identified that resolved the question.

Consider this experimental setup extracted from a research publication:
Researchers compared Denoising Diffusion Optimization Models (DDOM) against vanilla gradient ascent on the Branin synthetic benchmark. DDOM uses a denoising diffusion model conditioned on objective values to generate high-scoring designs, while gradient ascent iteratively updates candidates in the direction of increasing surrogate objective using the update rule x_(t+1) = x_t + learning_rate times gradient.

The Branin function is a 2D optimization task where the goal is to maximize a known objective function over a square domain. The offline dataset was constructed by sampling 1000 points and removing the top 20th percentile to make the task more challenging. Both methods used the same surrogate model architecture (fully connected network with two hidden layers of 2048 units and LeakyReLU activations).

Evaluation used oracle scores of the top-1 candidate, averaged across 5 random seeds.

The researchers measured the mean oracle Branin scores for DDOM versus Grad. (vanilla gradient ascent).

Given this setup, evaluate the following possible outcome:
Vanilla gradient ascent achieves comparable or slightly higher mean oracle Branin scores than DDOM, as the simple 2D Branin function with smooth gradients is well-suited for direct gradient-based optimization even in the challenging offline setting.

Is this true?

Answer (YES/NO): NO